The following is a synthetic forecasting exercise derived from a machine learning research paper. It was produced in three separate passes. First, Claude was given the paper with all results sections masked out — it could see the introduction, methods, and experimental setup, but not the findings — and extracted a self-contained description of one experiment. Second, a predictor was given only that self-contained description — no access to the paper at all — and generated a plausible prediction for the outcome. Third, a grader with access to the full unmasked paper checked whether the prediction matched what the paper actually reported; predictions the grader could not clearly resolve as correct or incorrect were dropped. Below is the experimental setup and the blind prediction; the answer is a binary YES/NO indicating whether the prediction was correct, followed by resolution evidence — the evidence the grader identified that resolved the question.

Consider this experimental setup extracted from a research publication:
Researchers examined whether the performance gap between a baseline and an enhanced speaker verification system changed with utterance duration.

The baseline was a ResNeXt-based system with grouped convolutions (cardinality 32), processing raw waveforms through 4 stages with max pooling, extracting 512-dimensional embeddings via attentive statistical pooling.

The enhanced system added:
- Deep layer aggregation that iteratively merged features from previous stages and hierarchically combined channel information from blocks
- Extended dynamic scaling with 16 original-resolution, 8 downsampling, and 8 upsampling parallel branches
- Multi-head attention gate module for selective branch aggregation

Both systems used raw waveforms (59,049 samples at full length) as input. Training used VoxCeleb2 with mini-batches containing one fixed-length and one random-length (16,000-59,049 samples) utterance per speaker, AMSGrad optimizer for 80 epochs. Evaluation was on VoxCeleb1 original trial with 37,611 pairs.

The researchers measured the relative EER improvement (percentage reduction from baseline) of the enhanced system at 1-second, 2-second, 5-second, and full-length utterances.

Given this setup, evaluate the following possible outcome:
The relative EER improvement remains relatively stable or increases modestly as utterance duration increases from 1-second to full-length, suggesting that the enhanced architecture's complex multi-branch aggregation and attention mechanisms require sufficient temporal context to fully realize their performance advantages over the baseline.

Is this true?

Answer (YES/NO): YES